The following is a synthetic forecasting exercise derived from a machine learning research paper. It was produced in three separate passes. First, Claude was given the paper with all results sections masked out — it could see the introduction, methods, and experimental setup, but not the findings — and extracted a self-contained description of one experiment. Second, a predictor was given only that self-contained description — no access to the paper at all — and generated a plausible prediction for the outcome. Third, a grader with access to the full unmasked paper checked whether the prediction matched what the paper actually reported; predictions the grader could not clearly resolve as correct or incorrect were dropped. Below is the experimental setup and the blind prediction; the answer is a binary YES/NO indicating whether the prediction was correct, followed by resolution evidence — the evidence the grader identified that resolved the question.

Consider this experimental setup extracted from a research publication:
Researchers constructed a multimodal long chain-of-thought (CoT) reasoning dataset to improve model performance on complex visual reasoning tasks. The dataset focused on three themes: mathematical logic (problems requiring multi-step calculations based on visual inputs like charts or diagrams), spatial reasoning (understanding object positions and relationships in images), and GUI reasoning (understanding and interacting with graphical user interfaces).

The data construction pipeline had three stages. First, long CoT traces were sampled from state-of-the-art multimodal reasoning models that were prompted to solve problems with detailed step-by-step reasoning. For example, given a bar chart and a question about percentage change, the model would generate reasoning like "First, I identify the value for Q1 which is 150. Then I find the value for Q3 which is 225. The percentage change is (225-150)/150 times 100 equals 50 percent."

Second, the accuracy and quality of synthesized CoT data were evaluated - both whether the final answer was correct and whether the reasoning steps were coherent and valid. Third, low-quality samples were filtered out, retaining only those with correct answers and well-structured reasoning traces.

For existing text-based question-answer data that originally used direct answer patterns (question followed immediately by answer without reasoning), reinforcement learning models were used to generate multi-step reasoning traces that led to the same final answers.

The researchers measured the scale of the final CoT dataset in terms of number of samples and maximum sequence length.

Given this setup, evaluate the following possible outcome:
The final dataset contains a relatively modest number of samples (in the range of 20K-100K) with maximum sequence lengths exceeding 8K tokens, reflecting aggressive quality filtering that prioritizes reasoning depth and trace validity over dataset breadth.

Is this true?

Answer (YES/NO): NO